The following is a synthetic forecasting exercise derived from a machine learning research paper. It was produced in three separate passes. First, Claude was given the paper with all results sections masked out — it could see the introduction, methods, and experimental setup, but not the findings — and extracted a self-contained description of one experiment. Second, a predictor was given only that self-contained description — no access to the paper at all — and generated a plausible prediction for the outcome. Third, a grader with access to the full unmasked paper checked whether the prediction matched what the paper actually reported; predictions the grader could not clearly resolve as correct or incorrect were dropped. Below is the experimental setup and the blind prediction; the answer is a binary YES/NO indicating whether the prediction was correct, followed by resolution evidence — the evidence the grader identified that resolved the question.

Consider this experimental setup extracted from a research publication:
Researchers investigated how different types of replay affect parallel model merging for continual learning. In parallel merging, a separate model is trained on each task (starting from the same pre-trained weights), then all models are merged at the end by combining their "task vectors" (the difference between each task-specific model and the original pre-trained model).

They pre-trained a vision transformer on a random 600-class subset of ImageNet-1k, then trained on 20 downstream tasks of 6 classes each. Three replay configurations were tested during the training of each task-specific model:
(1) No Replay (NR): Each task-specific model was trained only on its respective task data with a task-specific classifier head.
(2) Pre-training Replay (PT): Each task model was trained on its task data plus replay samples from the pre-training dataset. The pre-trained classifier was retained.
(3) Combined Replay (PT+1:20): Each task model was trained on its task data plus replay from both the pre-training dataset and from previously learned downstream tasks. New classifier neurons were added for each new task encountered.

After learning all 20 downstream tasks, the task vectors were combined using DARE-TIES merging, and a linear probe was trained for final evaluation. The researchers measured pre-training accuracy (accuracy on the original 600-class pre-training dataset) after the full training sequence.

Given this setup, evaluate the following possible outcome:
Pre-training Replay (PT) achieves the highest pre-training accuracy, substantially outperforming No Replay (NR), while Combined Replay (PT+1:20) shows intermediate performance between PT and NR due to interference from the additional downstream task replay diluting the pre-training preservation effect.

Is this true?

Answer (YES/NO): NO